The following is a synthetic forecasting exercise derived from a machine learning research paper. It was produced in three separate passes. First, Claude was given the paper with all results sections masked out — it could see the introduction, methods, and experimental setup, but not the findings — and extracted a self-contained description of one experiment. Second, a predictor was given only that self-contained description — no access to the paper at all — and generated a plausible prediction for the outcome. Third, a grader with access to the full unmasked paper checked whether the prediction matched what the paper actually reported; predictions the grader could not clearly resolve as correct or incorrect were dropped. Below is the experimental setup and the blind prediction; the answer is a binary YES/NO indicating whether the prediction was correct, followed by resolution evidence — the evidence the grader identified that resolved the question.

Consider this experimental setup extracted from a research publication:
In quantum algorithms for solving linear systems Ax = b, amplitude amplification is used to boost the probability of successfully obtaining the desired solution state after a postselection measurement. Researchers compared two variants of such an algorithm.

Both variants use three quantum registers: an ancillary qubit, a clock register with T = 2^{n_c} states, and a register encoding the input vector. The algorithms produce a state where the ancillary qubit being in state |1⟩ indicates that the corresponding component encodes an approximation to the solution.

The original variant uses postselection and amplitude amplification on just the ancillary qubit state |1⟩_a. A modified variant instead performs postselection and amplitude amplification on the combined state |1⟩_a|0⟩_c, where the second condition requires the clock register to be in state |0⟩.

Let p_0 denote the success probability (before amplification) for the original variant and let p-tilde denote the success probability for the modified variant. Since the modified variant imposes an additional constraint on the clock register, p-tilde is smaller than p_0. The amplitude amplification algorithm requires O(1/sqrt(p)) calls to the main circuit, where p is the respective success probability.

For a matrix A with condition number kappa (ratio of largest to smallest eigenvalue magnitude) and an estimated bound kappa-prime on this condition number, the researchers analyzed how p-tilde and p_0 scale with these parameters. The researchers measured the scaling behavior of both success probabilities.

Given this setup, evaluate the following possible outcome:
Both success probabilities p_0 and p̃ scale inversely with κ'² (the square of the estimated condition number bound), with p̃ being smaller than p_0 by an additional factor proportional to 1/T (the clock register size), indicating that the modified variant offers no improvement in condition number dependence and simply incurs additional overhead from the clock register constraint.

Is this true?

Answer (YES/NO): NO